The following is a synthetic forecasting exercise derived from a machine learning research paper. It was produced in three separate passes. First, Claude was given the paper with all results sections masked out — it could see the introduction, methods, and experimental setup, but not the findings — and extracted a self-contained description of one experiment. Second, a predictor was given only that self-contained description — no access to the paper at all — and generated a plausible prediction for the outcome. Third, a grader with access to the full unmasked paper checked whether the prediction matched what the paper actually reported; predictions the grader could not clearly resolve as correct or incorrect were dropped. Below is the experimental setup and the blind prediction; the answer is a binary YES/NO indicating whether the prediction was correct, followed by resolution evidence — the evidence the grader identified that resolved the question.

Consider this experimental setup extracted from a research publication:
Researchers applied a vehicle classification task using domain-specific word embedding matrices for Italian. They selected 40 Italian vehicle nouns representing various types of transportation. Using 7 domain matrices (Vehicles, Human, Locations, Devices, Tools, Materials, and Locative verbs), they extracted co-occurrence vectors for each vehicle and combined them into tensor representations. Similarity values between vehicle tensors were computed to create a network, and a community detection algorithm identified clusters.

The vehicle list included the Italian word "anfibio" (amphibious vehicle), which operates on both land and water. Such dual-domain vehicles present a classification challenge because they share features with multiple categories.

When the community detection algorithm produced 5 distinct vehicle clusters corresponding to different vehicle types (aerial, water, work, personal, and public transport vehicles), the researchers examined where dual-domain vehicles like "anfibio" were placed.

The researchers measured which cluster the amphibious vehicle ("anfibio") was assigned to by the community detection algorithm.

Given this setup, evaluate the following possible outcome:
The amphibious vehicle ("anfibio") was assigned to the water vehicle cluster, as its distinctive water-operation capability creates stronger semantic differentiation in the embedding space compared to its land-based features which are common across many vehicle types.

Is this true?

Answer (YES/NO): NO